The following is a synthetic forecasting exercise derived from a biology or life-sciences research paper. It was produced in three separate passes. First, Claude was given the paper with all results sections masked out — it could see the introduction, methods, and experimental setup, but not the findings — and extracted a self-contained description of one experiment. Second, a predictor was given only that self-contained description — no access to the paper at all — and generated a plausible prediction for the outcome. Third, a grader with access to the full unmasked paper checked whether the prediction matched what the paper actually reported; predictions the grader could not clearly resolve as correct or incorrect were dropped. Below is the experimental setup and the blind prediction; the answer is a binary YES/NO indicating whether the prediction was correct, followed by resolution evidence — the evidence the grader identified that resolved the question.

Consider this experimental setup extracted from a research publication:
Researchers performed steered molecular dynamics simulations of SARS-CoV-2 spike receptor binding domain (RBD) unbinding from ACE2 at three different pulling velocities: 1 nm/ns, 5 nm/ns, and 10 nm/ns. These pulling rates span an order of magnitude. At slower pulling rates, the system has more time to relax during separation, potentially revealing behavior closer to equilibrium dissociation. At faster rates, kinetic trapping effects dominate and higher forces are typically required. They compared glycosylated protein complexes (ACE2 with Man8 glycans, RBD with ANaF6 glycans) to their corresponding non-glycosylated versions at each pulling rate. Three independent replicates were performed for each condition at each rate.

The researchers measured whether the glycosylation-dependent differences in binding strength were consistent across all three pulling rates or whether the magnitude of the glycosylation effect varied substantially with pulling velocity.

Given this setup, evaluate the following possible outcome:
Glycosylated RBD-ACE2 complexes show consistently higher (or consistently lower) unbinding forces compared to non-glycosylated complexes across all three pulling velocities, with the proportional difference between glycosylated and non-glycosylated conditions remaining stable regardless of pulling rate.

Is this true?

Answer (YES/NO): NO